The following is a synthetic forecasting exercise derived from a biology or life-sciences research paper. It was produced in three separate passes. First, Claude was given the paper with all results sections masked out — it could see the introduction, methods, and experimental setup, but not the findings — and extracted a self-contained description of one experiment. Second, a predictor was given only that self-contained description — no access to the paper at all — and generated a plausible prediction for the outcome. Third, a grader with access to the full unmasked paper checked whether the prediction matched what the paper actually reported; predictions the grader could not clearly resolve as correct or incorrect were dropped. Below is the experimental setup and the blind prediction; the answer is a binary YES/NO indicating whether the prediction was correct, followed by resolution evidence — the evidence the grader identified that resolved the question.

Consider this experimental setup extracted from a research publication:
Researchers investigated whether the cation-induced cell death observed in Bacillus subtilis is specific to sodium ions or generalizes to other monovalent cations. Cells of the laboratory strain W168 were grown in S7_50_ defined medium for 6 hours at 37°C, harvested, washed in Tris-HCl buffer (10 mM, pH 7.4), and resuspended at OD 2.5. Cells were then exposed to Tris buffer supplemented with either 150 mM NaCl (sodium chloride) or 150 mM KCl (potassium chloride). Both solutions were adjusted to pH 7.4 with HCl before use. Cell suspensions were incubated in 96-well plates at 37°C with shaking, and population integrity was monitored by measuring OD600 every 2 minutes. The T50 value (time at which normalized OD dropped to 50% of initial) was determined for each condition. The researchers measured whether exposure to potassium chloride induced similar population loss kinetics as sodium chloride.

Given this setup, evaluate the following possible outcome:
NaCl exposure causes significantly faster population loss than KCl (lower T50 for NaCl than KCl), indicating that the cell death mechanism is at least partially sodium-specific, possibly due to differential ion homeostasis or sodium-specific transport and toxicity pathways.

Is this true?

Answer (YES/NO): NO